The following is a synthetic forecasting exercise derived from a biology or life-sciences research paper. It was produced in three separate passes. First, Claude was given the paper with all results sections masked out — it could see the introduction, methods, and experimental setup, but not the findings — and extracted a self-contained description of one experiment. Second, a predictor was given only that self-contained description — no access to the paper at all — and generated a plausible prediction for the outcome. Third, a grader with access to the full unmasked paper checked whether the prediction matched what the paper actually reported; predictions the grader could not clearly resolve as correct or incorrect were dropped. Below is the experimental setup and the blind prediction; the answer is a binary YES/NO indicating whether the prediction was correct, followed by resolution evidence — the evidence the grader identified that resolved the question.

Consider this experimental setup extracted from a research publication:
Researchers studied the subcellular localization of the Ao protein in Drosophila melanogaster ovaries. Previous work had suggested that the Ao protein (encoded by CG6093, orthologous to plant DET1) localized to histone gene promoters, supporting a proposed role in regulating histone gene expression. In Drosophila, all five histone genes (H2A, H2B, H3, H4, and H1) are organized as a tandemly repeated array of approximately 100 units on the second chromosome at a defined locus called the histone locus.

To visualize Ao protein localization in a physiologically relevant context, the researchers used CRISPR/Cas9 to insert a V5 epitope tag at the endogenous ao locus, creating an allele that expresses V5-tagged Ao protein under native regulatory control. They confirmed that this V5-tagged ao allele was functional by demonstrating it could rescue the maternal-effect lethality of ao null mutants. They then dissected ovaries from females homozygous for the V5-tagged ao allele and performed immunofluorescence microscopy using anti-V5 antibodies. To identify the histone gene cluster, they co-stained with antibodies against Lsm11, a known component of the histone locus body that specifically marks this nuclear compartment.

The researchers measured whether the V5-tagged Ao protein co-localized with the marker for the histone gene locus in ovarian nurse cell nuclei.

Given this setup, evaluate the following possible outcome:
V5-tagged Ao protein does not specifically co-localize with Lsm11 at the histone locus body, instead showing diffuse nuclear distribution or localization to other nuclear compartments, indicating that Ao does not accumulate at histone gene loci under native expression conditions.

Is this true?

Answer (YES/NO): NO